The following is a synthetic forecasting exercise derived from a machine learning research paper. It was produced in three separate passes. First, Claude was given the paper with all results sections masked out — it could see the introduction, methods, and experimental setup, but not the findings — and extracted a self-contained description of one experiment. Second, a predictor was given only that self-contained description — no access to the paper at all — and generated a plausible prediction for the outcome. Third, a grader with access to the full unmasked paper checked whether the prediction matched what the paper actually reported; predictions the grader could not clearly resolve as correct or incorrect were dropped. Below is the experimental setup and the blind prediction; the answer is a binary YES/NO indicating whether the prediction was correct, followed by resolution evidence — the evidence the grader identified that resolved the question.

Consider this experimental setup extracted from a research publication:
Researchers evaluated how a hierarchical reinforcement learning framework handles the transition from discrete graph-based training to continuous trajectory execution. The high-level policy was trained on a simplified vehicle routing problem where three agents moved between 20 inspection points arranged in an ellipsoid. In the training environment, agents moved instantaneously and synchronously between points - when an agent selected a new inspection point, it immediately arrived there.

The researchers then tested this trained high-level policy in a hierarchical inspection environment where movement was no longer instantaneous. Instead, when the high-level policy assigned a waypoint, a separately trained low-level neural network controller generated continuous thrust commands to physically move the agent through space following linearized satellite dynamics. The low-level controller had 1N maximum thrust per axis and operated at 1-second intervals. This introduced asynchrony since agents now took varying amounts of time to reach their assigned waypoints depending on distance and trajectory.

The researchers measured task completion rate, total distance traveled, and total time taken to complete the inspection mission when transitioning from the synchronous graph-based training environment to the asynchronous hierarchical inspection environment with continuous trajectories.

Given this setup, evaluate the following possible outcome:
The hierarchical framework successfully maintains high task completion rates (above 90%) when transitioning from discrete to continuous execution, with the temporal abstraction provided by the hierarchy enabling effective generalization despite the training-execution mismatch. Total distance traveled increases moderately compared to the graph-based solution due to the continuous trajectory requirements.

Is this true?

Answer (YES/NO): NO